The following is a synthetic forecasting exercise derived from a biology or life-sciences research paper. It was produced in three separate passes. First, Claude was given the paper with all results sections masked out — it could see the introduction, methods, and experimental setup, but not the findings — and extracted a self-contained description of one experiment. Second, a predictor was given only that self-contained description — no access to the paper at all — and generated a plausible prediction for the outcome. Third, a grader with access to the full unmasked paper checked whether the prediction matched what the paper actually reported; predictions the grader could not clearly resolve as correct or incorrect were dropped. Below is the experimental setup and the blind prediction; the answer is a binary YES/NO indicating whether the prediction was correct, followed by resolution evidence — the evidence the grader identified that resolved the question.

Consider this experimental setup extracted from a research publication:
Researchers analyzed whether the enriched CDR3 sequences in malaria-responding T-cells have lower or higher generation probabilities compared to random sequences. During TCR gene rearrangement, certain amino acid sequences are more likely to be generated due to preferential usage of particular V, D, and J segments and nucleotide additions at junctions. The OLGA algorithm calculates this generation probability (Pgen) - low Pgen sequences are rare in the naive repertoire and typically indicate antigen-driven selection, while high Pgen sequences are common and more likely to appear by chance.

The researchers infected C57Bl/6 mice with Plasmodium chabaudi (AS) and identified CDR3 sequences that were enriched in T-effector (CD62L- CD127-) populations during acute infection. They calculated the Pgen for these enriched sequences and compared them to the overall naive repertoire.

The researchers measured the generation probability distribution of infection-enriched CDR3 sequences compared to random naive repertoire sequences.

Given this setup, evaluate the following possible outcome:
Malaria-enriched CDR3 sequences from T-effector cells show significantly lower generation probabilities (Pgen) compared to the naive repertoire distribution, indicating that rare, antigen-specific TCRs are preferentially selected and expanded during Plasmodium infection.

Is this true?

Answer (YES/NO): NO